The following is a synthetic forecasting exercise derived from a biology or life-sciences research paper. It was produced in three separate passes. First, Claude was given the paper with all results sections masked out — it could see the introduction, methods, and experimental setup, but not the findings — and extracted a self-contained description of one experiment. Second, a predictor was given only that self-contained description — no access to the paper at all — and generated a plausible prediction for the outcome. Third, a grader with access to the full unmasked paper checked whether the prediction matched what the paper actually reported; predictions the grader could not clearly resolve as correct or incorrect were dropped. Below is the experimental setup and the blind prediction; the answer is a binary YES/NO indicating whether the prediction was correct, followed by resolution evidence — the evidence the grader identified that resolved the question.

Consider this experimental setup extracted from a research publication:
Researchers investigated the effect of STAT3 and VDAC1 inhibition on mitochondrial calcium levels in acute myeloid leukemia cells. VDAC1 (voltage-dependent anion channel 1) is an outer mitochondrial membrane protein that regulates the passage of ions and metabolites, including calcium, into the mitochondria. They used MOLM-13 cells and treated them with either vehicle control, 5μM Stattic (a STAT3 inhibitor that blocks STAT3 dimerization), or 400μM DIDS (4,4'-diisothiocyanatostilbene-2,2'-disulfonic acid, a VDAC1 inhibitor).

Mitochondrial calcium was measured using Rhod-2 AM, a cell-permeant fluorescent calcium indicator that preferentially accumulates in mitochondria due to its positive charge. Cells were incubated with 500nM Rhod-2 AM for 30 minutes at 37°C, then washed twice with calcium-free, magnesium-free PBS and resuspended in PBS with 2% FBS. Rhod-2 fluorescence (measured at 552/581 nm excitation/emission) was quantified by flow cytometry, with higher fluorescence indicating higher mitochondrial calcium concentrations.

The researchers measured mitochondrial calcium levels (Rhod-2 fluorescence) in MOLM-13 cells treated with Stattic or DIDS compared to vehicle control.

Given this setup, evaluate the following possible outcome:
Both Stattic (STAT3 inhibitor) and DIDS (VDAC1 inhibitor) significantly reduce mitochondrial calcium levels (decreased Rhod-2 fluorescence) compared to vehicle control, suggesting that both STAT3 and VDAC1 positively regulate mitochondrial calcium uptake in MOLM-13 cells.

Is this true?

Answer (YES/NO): YES